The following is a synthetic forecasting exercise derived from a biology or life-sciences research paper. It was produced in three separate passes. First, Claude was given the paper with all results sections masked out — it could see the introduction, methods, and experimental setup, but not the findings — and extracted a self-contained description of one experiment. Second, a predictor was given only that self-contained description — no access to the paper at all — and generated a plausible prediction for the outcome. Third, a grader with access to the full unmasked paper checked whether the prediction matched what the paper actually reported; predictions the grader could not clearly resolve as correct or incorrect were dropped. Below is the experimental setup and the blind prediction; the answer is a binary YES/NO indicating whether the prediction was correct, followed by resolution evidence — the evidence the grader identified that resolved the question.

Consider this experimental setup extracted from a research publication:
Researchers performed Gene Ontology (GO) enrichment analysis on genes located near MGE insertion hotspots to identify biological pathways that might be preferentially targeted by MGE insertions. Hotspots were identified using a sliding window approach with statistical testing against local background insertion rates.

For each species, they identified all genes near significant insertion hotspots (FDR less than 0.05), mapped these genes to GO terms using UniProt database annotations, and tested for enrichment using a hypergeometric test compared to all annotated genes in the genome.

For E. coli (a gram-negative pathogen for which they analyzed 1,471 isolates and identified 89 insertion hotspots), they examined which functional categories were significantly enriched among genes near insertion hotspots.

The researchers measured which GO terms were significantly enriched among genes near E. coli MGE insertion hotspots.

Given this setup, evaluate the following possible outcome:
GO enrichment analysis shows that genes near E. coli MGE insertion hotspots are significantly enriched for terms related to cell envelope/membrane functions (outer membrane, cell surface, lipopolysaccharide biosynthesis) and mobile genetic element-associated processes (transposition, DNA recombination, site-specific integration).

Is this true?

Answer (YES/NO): NO